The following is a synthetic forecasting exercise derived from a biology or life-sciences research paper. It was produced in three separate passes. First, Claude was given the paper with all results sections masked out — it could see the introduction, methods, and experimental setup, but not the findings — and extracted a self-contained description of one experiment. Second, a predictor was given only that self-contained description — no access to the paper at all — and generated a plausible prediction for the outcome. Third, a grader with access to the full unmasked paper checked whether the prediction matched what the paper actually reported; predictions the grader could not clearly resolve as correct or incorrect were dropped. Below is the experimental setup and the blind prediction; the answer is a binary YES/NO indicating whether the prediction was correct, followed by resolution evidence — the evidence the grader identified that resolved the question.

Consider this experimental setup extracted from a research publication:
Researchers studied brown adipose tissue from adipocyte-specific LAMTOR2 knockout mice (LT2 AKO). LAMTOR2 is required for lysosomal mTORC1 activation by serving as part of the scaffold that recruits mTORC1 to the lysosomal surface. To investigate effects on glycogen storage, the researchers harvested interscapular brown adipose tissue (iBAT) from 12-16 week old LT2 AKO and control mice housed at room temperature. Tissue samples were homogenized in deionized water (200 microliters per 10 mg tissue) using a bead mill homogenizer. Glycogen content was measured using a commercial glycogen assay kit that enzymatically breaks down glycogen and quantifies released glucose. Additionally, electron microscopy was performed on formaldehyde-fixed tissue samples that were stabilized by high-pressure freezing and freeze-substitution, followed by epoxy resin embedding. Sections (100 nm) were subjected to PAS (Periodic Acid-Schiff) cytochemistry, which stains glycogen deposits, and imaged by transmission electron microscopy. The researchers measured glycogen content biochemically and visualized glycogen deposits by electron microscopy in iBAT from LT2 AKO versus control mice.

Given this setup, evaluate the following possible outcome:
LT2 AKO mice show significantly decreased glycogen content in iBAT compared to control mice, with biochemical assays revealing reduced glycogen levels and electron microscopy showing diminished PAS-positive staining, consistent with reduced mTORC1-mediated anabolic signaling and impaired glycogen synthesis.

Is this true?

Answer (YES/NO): NO